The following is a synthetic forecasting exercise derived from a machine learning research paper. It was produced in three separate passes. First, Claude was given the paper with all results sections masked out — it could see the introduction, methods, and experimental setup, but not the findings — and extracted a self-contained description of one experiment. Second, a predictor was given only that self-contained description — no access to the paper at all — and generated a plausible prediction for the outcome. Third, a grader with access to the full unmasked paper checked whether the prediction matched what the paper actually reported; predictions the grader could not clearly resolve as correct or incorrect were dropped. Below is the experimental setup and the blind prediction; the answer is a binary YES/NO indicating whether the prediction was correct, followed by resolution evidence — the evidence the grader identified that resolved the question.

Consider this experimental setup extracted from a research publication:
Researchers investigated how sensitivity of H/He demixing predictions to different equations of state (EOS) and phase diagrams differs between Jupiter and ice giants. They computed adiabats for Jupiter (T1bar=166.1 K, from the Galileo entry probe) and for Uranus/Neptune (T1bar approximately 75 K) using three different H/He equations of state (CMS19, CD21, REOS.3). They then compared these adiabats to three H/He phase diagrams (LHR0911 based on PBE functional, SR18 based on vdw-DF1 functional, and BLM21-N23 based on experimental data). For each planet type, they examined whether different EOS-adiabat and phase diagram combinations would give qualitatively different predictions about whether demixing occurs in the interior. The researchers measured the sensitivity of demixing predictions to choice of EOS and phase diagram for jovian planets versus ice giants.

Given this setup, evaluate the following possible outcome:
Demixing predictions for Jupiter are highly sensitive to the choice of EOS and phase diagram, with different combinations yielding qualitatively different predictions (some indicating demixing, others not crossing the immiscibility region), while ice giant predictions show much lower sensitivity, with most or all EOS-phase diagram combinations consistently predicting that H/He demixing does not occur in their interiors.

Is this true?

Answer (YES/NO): NO